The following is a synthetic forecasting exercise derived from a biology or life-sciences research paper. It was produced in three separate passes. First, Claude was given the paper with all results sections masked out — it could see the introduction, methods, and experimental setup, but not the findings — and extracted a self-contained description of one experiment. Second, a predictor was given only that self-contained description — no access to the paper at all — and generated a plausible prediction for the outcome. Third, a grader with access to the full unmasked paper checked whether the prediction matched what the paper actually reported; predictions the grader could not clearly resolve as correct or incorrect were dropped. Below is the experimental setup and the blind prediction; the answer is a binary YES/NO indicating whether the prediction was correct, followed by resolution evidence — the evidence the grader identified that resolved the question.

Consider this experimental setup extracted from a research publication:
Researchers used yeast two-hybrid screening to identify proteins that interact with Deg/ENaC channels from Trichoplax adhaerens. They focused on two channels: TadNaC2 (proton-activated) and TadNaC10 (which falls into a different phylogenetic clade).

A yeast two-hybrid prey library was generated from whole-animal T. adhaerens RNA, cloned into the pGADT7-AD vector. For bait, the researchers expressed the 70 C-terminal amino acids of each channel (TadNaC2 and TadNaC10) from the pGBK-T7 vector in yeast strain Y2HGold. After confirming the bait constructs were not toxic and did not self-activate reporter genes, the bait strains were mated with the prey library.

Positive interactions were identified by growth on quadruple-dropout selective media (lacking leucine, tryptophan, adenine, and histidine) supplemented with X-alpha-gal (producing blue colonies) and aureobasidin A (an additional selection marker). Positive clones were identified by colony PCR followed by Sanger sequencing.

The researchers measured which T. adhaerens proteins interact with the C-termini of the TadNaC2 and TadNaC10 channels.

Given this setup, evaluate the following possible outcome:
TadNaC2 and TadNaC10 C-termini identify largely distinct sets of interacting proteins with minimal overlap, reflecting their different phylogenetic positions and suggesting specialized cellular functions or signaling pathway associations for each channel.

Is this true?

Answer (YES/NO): NO